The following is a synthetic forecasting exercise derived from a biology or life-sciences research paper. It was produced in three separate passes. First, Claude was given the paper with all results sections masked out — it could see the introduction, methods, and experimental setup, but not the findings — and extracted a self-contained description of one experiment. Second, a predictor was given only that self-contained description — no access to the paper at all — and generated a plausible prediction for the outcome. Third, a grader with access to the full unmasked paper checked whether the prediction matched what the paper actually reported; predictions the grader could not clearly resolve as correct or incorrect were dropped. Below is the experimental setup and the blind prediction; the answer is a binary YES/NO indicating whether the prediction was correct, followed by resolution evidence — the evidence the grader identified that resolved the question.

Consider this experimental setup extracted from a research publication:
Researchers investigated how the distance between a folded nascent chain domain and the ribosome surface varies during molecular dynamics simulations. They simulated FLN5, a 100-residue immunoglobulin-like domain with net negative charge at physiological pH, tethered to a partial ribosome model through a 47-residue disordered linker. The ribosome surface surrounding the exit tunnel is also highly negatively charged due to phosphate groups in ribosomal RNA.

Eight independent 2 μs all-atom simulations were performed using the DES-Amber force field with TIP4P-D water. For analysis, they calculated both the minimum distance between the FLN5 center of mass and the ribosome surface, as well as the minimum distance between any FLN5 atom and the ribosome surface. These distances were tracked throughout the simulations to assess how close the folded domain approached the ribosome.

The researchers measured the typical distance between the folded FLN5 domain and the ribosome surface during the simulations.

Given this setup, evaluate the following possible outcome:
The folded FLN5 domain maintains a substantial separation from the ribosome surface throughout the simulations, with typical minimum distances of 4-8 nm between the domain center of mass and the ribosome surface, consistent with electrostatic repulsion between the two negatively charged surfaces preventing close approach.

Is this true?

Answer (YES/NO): NO